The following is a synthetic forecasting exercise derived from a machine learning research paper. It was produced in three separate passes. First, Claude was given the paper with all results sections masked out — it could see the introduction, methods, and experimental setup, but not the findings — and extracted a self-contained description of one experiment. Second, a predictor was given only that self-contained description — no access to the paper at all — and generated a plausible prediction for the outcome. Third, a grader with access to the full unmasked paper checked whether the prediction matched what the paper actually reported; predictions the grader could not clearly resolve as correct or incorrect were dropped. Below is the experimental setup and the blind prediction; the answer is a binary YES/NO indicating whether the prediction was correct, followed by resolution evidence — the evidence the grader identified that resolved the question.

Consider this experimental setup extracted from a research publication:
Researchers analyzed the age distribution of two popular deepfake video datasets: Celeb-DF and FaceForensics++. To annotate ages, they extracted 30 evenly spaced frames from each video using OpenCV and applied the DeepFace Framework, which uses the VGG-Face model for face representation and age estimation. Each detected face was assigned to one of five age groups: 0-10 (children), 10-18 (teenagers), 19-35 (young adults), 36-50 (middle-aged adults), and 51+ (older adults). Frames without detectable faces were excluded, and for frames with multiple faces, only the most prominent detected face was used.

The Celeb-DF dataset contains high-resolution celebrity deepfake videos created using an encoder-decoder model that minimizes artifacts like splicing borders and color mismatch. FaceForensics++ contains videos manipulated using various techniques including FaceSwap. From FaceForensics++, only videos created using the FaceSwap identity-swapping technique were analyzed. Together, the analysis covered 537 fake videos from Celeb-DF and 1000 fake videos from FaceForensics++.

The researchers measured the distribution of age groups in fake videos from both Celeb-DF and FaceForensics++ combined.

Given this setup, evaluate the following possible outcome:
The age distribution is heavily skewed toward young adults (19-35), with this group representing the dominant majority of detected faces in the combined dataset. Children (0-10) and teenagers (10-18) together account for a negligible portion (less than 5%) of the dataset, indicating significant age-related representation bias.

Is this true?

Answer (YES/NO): YES